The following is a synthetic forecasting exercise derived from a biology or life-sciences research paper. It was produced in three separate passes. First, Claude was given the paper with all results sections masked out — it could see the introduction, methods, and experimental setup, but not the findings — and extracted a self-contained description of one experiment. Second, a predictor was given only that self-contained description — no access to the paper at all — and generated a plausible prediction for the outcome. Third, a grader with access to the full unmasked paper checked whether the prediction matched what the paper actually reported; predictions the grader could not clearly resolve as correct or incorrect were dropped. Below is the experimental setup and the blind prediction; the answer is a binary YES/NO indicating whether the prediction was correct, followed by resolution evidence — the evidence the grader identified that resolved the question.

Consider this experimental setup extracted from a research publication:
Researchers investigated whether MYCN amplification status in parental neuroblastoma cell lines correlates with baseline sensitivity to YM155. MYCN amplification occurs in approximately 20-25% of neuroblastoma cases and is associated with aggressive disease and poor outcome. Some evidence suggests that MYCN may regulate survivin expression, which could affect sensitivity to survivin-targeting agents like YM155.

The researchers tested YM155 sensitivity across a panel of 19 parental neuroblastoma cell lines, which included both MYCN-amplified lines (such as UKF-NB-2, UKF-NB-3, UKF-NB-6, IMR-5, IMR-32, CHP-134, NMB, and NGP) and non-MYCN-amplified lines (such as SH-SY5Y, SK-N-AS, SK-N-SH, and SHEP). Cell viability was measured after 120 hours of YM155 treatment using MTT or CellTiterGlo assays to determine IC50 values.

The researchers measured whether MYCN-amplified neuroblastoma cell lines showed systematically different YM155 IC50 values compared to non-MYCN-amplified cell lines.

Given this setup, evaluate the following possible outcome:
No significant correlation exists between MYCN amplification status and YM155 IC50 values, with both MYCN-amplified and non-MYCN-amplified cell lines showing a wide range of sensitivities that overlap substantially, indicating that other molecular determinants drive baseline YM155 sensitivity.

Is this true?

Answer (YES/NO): YES